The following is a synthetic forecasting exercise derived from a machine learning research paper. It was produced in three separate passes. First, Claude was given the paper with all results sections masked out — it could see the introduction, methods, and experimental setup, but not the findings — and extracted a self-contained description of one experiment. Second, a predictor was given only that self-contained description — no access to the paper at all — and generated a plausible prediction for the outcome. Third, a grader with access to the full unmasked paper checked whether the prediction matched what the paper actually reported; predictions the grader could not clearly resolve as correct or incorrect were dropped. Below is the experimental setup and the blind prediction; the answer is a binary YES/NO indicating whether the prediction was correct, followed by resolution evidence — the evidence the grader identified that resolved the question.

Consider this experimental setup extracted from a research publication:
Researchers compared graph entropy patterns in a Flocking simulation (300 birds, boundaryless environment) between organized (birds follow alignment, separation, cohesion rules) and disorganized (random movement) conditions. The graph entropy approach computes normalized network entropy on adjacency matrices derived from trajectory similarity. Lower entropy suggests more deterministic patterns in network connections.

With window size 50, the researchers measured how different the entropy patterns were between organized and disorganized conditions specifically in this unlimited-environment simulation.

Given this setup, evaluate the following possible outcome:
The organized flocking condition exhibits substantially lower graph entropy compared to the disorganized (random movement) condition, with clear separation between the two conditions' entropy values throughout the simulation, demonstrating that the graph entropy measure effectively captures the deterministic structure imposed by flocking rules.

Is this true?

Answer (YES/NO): NO